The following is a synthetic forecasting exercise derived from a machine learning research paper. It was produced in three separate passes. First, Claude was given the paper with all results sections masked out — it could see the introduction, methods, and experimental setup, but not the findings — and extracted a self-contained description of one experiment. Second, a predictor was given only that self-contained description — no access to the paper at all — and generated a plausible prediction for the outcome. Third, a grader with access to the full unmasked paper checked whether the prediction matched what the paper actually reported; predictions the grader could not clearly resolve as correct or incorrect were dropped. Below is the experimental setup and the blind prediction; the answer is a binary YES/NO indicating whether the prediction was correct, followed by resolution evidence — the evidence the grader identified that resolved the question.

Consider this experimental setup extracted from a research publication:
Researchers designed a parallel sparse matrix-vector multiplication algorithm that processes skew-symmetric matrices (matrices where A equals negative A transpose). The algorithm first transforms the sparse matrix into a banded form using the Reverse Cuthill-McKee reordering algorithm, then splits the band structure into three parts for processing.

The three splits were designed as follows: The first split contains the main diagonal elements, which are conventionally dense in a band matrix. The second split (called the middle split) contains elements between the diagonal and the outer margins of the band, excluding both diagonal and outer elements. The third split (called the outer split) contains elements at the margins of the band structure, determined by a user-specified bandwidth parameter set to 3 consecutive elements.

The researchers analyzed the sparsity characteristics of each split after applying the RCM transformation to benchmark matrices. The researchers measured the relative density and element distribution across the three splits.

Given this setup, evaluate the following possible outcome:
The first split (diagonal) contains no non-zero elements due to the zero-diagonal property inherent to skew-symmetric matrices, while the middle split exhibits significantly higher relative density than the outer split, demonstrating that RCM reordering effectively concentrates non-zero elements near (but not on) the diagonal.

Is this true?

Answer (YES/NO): NO